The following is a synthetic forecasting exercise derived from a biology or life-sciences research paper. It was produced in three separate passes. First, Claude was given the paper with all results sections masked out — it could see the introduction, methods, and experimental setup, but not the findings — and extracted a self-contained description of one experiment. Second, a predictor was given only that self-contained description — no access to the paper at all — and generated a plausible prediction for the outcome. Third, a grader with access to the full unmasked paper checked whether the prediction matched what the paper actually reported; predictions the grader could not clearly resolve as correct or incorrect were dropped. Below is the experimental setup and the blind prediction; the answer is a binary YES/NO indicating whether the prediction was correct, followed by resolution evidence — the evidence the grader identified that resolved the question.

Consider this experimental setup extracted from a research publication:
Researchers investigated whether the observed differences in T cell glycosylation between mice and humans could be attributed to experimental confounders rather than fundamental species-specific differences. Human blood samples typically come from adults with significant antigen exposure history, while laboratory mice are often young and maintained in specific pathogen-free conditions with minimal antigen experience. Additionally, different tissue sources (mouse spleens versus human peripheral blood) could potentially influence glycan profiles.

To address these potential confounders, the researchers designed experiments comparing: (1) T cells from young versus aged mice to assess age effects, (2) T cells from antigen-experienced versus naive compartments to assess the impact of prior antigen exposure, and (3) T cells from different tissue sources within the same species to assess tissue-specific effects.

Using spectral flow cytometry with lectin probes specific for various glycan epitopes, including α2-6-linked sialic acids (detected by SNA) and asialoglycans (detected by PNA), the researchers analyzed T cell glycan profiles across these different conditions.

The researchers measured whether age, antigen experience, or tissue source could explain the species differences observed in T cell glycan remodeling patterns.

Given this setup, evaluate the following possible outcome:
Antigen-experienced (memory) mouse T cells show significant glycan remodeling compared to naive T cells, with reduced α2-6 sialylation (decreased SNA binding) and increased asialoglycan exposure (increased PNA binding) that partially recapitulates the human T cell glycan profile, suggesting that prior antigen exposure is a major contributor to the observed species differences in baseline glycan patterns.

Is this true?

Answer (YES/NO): NO